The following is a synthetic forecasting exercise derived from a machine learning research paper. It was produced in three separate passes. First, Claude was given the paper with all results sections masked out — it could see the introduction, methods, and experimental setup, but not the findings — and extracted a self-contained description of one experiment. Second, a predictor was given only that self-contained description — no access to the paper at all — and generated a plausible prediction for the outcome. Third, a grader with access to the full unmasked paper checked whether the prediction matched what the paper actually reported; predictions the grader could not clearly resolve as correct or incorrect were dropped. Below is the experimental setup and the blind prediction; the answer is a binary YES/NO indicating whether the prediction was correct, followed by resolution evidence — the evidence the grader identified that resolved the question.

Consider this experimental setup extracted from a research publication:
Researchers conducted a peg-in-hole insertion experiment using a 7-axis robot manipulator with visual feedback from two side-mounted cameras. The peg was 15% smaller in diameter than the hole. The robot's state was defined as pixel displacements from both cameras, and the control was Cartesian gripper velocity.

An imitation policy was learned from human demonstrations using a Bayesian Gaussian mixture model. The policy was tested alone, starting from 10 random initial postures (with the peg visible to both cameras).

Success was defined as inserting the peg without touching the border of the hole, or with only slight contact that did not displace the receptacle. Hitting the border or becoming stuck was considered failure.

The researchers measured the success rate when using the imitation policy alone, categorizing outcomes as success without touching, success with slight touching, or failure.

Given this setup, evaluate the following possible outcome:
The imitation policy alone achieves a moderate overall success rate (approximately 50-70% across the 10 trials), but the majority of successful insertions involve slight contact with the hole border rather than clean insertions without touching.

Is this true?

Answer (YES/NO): NO